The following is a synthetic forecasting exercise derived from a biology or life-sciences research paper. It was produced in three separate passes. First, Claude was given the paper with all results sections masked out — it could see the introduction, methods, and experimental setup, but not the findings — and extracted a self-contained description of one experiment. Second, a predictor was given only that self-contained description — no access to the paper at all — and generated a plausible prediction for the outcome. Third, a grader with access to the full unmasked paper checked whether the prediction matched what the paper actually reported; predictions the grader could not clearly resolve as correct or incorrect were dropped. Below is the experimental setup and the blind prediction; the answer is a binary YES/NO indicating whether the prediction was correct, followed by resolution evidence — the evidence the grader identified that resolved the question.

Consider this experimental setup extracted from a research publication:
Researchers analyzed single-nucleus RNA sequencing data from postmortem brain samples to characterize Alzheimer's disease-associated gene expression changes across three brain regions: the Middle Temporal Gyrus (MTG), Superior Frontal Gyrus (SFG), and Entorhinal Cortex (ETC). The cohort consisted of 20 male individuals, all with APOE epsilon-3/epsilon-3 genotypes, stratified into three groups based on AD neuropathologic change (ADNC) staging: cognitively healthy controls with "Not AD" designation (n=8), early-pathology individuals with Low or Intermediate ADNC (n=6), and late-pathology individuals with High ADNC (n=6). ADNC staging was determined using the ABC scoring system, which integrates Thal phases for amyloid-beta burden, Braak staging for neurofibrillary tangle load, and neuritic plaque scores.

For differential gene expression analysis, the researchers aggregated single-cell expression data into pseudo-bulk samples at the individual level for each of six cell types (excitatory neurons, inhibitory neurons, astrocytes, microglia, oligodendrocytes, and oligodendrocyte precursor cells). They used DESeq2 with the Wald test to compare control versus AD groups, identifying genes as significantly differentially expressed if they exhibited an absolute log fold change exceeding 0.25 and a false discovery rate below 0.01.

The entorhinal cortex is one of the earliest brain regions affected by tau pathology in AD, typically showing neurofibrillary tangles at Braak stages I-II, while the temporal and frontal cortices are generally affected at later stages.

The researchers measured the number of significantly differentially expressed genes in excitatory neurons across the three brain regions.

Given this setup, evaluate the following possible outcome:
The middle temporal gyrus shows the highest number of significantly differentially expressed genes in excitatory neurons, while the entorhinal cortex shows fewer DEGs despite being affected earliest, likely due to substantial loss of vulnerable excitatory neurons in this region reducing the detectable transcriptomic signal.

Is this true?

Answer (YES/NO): NO